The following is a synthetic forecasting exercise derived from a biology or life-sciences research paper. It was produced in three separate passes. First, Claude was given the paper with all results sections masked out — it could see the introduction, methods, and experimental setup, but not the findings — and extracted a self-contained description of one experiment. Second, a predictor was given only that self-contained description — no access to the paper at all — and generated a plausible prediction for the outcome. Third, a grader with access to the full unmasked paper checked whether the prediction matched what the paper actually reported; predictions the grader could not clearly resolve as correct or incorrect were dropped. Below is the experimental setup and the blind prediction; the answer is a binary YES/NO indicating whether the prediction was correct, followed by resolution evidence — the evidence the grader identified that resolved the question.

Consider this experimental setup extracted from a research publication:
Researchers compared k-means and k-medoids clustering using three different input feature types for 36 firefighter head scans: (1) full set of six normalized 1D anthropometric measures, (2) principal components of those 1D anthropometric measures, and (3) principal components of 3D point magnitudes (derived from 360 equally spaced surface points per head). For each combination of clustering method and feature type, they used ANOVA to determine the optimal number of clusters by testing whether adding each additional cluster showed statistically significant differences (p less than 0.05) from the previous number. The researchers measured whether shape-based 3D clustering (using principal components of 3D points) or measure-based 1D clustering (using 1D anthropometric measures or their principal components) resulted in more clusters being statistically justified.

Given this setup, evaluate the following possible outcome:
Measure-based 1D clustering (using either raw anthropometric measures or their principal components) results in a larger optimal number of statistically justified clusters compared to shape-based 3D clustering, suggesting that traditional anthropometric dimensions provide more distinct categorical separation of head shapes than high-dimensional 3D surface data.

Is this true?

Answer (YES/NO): NO